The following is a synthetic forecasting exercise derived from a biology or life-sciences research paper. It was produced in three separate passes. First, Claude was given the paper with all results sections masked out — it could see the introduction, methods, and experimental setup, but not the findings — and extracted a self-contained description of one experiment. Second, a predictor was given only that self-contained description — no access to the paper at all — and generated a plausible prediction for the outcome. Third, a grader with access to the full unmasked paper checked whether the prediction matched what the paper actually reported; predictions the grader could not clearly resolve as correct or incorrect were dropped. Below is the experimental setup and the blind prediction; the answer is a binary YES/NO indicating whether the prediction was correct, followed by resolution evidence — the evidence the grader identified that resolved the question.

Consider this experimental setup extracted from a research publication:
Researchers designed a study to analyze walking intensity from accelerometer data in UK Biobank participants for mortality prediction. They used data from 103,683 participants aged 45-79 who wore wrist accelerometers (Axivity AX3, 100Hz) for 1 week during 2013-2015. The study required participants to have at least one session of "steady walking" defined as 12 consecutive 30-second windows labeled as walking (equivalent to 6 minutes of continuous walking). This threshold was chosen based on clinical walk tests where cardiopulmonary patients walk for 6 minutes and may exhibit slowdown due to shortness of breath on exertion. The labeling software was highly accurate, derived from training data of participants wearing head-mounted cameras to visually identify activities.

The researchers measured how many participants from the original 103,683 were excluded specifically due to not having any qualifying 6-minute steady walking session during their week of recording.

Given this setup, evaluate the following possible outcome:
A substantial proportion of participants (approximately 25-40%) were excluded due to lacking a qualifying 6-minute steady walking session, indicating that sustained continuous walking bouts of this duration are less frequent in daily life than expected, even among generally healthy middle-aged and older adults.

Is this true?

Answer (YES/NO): NO